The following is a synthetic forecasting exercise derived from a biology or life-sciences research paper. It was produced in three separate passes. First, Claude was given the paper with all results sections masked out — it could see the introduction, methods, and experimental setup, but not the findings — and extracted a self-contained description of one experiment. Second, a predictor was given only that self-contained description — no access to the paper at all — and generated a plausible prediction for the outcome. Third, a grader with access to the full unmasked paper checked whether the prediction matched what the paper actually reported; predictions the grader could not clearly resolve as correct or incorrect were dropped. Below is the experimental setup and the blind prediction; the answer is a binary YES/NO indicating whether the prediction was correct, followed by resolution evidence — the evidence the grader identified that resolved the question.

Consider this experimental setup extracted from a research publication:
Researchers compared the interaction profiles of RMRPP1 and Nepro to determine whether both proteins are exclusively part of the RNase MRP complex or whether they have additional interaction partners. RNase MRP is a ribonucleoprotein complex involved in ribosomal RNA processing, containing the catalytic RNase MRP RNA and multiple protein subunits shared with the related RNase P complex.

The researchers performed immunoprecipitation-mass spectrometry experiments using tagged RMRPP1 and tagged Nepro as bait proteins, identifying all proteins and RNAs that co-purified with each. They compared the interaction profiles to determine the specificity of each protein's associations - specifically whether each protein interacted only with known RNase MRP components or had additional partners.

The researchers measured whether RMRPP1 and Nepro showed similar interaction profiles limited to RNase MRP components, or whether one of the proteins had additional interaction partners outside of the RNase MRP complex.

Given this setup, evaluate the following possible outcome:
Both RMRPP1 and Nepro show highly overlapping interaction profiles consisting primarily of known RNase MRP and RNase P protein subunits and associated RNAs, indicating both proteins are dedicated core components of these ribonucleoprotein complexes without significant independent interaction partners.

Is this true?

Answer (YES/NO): NO